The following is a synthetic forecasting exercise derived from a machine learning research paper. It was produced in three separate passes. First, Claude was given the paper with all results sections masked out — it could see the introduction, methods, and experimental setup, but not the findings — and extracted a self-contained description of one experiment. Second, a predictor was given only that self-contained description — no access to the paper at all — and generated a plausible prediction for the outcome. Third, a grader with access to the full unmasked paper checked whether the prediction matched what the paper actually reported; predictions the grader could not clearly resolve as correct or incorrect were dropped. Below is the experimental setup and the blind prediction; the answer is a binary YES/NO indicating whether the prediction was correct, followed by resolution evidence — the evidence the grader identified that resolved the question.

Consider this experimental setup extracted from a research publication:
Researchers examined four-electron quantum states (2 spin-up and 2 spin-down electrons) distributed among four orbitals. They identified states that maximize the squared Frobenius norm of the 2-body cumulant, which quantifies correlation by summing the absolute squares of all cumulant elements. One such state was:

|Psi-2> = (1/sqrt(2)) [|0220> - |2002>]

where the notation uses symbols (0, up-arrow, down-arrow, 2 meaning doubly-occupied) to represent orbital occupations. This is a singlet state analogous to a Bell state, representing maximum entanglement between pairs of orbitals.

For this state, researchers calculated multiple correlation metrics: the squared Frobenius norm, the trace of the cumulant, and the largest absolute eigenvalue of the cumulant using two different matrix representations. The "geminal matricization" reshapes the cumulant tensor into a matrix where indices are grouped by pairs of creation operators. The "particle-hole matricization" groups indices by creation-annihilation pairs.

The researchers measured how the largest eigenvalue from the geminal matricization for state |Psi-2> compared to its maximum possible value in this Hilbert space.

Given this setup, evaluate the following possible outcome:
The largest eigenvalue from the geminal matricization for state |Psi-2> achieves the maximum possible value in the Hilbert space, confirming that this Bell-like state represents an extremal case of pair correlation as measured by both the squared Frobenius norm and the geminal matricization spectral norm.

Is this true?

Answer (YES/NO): NO